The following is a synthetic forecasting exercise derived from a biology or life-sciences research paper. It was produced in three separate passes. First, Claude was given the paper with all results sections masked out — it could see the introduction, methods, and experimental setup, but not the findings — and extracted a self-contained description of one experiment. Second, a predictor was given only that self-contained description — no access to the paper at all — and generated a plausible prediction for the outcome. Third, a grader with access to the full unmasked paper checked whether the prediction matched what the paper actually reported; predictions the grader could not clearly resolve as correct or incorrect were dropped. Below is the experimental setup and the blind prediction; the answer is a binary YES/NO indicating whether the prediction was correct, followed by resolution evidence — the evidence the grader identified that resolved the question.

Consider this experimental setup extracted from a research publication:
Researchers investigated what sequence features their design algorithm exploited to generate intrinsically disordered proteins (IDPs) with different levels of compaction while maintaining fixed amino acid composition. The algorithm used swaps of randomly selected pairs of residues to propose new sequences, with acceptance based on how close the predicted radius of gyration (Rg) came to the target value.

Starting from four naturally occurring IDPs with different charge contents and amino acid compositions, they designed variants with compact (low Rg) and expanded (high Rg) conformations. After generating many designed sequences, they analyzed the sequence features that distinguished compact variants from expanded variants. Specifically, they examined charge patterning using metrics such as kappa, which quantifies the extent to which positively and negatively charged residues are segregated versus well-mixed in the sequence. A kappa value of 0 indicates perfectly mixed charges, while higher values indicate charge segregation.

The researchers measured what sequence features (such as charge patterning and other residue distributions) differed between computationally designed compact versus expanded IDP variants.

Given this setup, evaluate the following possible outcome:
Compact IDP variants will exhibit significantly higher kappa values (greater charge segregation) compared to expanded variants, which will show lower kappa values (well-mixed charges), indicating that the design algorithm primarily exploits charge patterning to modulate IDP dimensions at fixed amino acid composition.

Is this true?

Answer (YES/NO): YES